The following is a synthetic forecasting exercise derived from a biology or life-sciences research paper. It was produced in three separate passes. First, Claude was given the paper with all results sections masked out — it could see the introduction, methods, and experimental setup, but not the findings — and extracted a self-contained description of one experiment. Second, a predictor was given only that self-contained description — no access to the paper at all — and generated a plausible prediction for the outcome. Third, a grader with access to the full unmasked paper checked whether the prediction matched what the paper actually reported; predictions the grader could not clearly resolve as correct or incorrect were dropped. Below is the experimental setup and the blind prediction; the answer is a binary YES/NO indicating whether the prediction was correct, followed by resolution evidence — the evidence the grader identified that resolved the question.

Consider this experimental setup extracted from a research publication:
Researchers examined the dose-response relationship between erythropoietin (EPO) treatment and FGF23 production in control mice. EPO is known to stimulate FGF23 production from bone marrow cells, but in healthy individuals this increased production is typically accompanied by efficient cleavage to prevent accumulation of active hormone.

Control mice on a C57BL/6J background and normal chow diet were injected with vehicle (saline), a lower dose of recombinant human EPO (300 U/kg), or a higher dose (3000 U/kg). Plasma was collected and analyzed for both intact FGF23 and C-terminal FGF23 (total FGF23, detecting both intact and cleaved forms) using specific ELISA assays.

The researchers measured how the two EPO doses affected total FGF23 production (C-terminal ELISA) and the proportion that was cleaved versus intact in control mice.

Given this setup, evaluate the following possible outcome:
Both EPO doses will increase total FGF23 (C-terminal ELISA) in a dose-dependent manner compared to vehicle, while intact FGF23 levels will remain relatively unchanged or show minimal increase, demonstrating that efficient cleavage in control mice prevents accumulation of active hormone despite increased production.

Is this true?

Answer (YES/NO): YES